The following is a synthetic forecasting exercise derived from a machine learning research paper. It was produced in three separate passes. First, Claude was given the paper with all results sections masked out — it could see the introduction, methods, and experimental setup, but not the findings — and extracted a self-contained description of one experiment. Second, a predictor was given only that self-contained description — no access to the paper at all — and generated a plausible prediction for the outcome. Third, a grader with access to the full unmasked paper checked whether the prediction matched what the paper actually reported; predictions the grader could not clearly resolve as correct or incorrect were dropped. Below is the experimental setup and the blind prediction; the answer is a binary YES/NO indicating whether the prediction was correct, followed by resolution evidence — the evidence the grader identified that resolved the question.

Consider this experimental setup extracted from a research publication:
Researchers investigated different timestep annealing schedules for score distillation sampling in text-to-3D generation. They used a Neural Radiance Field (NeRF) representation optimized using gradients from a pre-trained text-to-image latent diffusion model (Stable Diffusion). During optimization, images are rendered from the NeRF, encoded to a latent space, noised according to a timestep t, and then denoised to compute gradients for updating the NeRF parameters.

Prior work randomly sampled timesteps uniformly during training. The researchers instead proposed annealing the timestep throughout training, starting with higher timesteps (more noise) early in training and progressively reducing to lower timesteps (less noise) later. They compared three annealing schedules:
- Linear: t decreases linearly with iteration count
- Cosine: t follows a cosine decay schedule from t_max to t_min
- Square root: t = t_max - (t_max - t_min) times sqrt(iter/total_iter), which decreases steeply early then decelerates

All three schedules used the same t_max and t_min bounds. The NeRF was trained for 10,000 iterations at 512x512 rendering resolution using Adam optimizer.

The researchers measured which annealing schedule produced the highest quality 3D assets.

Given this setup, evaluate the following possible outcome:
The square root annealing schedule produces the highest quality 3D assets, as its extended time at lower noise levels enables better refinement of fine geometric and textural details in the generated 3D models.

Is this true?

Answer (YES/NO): YES